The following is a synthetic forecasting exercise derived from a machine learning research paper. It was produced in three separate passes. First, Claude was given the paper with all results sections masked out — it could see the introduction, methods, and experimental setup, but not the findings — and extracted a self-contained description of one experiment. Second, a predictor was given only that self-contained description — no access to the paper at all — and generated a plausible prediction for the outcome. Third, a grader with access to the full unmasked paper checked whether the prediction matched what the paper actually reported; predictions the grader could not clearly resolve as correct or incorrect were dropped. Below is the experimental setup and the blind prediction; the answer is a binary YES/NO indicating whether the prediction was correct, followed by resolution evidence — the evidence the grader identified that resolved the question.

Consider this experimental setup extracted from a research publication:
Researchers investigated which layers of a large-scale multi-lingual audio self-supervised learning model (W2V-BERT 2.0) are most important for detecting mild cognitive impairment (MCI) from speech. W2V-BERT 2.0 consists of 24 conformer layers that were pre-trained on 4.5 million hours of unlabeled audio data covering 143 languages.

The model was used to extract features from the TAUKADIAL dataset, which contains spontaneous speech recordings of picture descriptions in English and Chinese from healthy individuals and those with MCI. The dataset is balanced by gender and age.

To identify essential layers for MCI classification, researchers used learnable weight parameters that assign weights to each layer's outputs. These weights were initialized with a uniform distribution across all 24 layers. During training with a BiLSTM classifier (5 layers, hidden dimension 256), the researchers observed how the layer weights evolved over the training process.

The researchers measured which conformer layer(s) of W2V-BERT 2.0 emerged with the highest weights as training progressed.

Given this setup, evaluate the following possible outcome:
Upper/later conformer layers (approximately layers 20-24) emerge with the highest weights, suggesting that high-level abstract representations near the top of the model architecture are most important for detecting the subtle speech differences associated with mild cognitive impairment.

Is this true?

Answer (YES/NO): NO